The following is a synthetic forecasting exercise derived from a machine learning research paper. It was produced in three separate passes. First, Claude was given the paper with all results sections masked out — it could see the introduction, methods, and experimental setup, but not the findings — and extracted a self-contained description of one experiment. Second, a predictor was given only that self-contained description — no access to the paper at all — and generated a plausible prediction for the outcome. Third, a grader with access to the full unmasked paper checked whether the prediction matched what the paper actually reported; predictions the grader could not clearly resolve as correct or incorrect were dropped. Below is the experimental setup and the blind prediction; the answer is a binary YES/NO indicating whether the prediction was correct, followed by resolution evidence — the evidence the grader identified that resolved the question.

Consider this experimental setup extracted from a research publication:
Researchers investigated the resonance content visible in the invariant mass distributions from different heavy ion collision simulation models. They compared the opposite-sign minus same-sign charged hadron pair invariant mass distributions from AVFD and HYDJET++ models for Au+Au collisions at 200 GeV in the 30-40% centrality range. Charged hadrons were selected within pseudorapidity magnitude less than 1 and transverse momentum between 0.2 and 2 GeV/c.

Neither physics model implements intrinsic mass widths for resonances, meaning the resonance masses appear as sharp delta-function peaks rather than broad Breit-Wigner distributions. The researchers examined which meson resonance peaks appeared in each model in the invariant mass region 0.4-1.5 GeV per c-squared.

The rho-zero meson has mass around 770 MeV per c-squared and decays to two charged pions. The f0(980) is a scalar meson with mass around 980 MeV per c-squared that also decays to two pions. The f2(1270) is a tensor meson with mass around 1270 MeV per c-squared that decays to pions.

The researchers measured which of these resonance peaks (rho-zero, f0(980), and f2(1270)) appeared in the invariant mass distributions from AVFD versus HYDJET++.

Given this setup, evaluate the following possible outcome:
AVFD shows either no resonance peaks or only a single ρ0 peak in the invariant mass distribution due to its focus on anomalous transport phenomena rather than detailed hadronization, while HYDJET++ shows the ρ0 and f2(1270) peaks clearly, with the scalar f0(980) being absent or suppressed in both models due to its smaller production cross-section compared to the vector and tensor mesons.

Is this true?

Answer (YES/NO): NO